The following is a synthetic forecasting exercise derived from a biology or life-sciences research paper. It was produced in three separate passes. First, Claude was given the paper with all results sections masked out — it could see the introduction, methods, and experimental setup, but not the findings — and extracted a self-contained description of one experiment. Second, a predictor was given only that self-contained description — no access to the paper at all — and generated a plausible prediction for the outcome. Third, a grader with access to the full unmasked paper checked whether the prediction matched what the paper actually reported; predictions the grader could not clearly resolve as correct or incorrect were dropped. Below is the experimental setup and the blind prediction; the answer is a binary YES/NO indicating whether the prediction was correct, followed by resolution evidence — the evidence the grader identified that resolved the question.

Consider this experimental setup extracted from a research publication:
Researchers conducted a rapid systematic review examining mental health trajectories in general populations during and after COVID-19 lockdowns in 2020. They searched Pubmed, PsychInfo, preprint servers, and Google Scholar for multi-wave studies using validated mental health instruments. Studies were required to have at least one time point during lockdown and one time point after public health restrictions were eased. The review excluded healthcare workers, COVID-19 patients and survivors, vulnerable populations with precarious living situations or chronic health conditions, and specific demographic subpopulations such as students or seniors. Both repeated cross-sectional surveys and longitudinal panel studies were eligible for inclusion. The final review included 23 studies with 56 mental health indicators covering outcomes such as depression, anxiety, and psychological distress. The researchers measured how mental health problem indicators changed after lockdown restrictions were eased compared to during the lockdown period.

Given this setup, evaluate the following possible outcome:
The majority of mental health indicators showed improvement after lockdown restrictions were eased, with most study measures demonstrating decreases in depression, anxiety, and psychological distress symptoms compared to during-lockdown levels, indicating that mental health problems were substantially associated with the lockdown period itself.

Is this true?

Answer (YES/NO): NO